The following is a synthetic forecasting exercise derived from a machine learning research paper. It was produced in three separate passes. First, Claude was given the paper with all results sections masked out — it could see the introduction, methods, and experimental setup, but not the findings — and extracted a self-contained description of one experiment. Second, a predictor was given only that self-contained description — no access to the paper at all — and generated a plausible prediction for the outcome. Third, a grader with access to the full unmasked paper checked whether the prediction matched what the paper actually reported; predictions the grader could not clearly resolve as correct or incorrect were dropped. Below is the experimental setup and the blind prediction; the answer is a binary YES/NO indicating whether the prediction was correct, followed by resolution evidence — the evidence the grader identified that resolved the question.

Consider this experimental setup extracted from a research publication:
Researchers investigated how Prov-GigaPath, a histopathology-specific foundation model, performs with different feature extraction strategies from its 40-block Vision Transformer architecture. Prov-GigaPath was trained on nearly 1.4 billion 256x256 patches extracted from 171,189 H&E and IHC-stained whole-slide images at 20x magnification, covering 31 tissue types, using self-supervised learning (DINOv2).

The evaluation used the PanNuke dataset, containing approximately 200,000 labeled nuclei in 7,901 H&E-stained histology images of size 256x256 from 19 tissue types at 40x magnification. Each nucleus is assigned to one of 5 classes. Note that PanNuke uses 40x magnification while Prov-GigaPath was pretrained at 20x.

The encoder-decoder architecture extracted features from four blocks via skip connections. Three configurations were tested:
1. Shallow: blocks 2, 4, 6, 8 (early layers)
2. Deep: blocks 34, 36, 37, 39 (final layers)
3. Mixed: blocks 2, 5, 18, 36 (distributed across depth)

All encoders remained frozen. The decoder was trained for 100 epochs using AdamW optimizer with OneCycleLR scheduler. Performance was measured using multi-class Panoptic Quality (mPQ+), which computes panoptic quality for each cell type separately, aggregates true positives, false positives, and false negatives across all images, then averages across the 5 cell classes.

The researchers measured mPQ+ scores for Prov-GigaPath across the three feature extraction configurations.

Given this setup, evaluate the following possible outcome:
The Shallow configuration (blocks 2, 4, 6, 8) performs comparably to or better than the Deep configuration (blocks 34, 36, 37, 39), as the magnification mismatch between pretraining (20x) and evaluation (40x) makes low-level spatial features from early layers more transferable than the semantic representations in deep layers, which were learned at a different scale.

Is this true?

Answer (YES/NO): YES